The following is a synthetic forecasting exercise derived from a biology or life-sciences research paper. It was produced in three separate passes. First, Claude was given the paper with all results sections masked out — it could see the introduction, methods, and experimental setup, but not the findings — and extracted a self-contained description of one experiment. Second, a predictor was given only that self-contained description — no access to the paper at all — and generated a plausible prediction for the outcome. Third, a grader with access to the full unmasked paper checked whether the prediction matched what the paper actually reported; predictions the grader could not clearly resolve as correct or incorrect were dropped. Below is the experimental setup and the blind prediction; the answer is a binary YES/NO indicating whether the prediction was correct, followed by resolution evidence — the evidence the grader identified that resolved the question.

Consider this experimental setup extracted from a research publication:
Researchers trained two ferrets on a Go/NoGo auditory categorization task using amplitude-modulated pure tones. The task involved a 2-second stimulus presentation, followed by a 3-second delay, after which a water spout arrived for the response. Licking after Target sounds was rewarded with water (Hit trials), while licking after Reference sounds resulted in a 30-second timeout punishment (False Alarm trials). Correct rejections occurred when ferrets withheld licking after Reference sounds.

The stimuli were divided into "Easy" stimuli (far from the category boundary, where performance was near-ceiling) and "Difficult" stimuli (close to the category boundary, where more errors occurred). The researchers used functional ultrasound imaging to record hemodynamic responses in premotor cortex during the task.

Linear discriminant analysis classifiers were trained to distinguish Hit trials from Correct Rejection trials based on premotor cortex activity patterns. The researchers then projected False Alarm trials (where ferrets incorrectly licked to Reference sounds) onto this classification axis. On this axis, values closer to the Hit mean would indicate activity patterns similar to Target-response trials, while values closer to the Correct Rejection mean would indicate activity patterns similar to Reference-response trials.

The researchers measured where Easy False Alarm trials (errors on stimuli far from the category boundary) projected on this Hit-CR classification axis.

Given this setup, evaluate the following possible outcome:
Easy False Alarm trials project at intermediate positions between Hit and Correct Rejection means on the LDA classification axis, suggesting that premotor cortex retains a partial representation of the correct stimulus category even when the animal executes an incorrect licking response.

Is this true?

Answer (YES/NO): NO